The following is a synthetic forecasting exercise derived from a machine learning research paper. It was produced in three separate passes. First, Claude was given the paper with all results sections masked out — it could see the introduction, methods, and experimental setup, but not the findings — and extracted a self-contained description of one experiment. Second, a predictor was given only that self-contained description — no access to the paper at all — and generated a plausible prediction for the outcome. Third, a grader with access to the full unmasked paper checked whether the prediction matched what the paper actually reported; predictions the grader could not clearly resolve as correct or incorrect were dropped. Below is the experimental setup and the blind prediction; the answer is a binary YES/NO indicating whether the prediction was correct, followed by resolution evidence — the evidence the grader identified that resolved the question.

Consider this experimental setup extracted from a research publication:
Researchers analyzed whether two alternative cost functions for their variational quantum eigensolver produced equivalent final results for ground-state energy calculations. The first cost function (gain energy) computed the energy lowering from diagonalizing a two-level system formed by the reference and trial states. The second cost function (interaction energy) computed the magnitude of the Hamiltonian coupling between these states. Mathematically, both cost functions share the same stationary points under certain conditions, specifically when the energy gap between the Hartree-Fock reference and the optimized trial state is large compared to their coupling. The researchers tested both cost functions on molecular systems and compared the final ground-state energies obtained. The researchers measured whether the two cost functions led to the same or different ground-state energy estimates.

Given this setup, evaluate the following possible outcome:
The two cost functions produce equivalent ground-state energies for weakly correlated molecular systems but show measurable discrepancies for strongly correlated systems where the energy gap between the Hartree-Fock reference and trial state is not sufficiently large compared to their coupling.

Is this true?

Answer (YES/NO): NO